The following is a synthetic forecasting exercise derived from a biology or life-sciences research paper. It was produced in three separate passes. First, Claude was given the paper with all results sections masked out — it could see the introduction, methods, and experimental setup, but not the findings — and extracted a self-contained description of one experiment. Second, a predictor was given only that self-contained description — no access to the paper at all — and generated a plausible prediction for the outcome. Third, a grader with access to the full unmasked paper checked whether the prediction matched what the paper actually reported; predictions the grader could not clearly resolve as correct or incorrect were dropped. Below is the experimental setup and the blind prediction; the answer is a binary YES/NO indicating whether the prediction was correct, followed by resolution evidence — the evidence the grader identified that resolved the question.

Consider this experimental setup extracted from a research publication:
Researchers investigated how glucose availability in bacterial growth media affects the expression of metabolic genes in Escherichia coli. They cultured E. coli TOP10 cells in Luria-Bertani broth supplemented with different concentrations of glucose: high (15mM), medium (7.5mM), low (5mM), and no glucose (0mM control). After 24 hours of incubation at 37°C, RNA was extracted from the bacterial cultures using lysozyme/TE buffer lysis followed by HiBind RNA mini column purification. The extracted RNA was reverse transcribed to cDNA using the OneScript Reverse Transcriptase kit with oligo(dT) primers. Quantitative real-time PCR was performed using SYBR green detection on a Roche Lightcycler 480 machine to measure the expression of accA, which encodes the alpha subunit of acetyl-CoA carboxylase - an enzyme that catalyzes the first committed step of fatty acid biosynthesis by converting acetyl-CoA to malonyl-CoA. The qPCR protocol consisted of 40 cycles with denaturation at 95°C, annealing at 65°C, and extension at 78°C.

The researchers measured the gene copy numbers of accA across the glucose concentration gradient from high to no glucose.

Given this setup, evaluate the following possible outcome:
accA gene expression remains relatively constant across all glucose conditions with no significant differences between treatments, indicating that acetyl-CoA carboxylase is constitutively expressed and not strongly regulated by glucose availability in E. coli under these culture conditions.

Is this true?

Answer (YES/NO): NO